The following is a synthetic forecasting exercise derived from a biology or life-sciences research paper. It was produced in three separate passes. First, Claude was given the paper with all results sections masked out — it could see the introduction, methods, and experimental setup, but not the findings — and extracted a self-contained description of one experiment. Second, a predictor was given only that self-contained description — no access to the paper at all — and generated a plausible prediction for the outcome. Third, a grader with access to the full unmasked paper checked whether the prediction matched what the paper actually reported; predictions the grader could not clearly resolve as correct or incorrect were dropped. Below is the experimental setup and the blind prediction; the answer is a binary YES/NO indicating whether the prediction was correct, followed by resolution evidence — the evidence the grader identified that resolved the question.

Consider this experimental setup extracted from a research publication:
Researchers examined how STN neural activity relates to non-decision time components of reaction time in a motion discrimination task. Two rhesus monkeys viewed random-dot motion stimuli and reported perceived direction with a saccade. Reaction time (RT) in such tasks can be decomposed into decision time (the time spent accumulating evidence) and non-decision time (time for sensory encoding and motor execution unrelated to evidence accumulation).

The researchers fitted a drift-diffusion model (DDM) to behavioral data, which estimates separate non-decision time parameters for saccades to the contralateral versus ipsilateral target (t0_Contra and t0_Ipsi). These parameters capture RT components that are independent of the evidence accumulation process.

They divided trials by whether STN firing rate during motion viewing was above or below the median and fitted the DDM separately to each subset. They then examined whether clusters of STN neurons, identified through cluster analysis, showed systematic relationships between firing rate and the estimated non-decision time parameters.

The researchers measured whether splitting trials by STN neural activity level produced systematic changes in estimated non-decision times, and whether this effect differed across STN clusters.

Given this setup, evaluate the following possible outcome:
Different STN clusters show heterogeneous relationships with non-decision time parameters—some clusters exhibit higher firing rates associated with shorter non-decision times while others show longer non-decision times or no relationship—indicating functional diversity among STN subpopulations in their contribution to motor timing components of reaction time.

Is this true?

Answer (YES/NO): NO